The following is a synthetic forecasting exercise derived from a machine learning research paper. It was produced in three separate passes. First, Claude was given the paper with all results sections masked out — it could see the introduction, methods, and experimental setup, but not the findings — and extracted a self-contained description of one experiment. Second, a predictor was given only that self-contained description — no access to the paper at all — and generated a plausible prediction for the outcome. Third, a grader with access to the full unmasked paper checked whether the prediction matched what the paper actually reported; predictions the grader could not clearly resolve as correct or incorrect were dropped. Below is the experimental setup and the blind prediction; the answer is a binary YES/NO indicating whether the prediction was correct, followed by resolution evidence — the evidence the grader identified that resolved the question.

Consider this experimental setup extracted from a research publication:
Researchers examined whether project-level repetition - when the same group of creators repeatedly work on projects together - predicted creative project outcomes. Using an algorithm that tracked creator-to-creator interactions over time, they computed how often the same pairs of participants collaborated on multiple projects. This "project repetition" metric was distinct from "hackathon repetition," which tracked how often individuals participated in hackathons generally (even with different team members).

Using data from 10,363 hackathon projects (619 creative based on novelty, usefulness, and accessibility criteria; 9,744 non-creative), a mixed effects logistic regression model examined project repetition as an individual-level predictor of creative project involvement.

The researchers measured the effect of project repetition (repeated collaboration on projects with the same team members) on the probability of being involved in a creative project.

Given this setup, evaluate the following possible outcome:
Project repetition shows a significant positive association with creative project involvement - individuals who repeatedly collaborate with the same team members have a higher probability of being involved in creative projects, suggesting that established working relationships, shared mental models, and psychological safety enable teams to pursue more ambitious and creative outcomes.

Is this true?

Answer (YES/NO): NO